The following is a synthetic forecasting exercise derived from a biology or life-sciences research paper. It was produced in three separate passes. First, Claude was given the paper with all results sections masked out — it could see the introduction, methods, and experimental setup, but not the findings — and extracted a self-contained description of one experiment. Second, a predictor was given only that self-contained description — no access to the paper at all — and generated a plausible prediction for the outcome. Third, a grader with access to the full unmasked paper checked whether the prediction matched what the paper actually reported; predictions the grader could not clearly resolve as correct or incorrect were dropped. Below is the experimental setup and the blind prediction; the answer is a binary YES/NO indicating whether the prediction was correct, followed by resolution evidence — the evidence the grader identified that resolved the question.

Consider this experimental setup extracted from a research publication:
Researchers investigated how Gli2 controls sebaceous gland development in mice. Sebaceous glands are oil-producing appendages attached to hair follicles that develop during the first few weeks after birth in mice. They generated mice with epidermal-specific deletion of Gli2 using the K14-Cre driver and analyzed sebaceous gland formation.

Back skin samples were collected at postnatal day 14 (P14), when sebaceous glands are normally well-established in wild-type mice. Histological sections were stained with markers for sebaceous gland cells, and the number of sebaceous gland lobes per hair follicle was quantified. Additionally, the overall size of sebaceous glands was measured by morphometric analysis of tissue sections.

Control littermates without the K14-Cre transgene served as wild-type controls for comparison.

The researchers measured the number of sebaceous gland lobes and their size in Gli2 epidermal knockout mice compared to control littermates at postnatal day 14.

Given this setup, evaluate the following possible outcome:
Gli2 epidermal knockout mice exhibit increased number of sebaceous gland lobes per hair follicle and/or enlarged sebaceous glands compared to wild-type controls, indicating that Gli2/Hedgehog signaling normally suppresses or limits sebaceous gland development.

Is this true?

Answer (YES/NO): YES